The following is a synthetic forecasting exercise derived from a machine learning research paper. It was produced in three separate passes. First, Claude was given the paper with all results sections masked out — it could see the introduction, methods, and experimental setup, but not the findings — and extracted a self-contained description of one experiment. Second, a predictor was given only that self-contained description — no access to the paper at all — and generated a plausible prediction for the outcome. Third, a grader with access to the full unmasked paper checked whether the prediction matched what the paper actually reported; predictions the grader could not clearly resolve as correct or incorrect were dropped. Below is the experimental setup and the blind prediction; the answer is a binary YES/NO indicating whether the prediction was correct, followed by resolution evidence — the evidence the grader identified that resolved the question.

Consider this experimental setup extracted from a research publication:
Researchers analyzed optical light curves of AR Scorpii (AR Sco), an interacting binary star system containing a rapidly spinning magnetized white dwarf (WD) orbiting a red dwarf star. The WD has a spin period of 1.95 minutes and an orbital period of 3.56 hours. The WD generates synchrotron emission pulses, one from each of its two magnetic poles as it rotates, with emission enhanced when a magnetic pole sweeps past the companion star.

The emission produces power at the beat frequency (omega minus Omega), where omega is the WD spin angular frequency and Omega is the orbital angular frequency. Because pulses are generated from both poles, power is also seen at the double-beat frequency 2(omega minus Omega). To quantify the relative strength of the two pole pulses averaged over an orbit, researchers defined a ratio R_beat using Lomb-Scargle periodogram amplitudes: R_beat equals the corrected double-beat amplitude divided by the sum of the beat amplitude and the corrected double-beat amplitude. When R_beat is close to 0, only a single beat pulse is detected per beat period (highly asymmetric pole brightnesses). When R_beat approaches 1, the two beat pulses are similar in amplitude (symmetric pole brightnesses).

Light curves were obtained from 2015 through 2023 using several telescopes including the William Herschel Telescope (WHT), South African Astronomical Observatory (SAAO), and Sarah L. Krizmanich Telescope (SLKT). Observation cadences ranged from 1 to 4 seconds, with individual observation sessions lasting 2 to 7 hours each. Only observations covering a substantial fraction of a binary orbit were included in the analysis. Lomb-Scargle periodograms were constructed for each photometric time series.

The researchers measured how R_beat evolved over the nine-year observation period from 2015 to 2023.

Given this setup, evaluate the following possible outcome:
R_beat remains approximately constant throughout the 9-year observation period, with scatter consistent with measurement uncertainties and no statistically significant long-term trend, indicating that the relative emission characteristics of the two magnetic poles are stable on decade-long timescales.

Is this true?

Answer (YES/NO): NO